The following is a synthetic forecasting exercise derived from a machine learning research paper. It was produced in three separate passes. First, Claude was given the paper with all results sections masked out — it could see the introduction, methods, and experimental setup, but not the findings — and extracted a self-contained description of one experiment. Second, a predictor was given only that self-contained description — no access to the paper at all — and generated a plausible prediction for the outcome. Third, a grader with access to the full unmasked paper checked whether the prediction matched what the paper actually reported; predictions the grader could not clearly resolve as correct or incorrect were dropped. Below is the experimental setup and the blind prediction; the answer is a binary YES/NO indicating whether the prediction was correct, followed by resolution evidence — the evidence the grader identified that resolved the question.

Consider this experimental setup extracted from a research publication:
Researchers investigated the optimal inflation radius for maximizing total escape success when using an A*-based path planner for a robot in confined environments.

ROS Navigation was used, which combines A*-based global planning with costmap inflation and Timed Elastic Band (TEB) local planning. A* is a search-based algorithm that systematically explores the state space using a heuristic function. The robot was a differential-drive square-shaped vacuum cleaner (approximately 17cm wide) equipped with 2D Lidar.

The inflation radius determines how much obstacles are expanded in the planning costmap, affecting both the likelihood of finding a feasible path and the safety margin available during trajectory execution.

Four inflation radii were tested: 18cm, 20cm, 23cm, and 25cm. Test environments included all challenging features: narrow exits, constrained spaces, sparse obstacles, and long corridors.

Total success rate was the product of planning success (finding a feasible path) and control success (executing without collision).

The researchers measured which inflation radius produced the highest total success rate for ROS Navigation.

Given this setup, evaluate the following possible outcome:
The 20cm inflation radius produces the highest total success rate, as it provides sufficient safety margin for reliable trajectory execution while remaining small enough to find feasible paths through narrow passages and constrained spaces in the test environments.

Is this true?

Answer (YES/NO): NO